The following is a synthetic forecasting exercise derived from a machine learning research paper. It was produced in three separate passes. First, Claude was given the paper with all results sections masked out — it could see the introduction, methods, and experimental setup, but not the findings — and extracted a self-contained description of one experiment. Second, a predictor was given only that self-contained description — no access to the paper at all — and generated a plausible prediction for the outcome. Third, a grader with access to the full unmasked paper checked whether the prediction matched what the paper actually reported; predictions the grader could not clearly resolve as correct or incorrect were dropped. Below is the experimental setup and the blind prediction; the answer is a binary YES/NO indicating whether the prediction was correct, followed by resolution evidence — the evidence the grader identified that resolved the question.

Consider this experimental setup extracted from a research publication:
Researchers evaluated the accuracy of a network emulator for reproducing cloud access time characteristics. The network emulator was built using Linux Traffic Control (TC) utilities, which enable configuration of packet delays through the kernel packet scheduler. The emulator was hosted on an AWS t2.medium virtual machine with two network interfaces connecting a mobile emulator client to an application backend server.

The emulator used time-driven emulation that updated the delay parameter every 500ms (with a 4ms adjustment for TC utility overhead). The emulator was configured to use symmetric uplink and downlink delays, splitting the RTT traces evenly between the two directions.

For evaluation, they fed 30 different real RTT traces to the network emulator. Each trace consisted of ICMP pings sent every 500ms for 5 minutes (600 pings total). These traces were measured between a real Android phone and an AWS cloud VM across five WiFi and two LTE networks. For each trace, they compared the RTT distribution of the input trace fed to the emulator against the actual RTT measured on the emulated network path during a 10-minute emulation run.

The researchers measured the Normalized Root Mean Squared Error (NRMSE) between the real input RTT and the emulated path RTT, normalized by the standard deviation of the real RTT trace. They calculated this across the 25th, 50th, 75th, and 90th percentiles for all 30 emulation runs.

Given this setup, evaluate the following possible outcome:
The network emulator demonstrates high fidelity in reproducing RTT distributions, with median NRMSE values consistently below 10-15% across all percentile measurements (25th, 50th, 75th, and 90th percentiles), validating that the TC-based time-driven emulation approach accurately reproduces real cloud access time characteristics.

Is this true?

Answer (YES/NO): NO